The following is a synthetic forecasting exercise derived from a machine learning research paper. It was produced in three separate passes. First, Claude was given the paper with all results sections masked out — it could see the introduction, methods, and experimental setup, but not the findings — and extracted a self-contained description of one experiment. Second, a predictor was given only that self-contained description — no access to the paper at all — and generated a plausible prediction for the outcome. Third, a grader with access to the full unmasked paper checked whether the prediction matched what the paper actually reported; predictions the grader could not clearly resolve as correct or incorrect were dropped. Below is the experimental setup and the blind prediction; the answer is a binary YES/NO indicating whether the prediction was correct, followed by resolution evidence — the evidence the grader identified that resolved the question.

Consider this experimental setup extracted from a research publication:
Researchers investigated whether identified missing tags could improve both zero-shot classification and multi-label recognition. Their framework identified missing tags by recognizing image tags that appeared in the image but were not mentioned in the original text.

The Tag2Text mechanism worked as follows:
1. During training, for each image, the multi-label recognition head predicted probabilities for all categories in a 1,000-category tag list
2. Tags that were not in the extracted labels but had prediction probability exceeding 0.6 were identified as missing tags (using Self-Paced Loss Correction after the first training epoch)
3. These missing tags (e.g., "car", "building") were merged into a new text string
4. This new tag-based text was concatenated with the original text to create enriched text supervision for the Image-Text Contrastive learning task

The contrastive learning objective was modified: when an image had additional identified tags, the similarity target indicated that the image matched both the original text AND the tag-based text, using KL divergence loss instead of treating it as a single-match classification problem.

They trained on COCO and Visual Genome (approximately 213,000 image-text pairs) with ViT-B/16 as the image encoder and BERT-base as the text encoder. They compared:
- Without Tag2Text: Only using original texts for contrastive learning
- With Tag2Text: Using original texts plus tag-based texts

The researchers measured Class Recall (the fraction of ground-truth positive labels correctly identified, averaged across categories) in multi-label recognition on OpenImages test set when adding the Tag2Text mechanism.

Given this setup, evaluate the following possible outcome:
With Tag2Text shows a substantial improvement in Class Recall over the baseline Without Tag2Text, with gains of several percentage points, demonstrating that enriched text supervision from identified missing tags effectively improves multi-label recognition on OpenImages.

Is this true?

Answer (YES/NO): NO